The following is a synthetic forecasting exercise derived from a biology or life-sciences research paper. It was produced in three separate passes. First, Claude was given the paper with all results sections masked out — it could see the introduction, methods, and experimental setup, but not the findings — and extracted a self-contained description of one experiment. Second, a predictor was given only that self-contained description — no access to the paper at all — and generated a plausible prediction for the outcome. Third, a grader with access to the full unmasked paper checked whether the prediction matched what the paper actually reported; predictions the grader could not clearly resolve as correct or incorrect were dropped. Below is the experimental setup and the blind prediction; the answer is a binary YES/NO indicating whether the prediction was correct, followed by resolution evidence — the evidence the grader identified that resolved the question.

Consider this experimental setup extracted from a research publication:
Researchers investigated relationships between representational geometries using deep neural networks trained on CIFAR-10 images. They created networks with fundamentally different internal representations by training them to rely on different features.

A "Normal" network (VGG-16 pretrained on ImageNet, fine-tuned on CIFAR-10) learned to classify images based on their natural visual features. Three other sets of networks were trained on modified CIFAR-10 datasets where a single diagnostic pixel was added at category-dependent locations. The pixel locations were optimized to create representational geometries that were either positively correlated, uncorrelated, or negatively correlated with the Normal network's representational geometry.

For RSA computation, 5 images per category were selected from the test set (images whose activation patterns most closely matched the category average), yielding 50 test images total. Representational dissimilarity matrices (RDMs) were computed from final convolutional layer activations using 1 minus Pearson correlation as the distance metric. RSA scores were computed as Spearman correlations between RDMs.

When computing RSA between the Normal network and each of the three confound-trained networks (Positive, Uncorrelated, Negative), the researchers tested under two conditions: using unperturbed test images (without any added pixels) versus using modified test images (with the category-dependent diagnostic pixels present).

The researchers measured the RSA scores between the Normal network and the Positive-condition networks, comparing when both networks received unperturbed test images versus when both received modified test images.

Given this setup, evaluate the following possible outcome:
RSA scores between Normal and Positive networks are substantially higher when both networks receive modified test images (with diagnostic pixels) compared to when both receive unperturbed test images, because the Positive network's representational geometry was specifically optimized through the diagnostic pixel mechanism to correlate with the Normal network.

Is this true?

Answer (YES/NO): YES